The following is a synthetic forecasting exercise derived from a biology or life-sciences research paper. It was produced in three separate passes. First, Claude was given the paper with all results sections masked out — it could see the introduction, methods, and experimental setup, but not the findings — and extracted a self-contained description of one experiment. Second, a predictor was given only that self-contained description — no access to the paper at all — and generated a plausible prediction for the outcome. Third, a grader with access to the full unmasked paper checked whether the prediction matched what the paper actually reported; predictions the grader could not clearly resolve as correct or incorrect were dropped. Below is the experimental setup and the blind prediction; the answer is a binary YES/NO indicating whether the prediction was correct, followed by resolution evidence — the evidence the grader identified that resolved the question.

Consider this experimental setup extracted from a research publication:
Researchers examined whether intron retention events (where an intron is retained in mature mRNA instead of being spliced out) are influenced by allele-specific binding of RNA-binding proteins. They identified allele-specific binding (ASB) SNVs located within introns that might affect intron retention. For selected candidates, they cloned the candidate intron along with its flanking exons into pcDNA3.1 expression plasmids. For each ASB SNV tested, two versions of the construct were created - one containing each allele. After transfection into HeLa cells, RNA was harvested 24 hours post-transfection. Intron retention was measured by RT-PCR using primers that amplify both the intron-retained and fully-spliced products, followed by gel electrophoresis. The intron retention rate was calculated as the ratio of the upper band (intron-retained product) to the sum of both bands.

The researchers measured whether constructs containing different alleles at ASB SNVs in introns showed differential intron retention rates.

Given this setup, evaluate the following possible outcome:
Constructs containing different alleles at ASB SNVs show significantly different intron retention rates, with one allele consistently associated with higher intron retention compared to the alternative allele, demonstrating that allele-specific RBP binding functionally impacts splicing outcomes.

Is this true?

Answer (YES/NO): YES